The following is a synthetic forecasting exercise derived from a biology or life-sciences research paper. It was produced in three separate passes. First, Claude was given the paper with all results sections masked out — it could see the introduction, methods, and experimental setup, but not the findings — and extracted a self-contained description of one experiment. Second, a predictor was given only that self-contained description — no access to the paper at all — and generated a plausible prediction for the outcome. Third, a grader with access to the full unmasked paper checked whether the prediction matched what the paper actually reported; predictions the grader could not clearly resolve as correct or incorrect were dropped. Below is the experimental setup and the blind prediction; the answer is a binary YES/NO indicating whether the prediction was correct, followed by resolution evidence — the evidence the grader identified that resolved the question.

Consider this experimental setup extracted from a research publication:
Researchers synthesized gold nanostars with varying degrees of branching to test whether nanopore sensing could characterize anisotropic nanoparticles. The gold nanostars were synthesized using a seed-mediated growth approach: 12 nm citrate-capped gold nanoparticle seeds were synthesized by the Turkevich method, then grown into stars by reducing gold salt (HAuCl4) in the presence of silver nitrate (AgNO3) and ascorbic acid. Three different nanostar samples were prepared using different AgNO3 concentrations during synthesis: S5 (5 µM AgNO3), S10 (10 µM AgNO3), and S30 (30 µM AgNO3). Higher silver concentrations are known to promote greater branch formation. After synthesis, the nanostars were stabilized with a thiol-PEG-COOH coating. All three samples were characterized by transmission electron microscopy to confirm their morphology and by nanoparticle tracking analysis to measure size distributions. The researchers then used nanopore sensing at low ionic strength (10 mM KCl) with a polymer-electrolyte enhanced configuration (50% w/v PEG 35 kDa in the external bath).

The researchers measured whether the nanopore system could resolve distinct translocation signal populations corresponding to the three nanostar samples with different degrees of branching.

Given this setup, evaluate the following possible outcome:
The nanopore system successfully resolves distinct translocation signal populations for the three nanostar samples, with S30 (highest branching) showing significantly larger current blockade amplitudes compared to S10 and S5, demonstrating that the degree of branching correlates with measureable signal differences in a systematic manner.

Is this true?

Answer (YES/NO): NO